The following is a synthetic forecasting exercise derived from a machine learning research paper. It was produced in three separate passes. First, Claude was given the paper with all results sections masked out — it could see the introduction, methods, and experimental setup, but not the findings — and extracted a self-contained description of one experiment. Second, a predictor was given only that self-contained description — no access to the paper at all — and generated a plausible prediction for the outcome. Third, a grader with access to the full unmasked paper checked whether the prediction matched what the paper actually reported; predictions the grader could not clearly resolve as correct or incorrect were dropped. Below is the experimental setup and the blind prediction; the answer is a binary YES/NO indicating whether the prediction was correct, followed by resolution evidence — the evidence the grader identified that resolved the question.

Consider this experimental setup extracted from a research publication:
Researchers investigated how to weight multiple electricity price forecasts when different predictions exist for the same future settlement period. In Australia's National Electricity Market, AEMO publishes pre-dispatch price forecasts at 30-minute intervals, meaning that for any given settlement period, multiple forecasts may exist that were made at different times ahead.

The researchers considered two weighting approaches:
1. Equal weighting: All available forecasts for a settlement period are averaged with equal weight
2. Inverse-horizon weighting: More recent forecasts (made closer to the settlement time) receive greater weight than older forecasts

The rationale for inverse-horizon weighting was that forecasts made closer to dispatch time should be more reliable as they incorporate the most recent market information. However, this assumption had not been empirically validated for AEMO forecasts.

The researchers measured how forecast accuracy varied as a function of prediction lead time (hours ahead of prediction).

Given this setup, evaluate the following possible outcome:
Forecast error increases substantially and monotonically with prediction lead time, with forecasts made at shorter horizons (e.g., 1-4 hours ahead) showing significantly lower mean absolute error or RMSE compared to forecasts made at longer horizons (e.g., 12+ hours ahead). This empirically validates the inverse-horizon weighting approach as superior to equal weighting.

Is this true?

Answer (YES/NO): NO